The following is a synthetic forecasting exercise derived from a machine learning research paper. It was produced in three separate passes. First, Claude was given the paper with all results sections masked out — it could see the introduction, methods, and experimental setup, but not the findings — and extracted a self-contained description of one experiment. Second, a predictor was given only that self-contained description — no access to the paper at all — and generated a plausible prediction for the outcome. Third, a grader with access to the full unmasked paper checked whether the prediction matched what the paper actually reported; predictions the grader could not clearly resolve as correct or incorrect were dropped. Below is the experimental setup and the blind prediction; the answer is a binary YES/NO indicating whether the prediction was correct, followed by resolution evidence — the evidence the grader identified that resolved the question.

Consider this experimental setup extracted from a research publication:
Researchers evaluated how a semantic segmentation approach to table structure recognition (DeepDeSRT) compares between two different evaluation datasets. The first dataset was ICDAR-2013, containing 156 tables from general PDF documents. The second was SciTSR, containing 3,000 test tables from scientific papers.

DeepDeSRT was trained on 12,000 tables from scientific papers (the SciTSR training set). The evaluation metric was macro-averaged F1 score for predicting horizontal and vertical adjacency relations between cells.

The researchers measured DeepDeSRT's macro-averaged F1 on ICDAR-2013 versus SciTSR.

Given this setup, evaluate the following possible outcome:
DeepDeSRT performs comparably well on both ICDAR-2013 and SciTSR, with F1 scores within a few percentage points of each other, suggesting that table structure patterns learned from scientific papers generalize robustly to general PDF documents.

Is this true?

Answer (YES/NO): NO